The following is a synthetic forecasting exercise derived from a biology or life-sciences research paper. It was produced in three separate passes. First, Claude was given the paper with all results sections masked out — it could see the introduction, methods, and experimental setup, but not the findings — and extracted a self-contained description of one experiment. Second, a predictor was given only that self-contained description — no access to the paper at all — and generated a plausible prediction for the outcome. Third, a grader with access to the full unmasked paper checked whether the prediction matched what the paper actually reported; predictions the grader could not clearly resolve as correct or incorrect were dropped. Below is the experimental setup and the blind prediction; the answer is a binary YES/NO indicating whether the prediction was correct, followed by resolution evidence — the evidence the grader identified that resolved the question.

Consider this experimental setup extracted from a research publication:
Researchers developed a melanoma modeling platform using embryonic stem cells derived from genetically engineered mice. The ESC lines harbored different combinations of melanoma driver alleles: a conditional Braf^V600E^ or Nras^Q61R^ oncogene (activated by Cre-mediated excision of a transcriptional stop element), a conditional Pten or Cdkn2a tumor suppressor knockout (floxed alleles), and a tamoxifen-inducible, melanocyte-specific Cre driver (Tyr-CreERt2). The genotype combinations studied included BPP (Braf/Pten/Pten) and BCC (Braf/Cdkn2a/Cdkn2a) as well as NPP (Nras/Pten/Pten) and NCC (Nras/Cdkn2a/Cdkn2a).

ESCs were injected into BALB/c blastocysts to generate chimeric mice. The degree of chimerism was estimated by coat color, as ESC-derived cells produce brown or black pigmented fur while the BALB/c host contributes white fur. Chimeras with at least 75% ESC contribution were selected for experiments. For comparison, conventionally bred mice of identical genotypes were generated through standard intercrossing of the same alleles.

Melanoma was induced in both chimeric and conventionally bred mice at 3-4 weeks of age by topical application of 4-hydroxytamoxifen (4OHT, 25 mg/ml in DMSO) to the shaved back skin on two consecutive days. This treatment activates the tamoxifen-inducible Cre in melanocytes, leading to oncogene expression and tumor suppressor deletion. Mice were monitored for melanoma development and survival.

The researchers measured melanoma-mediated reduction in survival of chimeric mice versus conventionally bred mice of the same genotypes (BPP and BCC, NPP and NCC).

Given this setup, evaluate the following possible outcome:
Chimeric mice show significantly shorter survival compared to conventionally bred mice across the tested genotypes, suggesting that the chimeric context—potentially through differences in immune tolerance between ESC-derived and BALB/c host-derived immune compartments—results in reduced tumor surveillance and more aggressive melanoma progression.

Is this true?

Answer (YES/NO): NO